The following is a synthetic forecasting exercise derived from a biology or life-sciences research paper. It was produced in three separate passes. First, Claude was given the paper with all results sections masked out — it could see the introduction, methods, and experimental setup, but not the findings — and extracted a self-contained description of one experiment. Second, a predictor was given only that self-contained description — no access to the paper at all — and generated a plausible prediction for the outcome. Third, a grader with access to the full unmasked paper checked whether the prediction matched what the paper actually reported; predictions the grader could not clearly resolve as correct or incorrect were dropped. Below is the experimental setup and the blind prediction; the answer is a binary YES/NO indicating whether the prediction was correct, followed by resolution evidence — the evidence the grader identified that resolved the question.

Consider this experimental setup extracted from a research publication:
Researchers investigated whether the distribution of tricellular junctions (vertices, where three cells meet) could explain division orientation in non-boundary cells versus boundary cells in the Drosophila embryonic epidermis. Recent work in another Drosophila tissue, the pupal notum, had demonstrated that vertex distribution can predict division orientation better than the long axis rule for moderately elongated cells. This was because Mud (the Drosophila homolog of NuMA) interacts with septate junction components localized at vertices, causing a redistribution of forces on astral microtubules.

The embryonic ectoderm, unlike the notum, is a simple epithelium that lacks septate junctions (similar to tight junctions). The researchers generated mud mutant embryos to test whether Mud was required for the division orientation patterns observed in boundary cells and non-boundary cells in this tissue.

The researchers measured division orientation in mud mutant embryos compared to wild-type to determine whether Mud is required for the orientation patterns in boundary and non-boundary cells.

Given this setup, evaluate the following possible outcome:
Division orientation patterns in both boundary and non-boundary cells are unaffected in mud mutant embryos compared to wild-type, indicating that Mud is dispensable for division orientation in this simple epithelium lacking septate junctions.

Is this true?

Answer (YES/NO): YES